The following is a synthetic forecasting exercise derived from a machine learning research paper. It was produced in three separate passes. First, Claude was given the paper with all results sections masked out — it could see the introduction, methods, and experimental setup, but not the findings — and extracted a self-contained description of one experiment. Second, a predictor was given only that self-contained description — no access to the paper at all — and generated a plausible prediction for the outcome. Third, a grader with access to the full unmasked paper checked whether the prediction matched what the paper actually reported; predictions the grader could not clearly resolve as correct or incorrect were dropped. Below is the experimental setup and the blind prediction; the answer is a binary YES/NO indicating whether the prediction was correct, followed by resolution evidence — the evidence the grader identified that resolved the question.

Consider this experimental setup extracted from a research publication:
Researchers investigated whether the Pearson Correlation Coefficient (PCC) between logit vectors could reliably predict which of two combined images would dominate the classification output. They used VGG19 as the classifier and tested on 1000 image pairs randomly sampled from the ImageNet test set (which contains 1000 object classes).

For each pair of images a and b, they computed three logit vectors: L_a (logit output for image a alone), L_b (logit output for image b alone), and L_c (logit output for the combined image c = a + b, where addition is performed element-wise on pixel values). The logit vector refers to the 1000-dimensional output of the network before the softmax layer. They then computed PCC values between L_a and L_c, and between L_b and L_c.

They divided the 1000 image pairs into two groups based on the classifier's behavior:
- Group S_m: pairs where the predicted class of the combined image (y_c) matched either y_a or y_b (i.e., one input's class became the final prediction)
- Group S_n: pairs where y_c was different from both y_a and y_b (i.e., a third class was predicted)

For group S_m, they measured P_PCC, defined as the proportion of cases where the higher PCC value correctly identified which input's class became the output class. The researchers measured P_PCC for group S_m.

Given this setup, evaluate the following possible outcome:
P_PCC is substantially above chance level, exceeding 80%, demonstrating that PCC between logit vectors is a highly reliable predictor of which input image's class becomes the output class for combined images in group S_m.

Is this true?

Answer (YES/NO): YES